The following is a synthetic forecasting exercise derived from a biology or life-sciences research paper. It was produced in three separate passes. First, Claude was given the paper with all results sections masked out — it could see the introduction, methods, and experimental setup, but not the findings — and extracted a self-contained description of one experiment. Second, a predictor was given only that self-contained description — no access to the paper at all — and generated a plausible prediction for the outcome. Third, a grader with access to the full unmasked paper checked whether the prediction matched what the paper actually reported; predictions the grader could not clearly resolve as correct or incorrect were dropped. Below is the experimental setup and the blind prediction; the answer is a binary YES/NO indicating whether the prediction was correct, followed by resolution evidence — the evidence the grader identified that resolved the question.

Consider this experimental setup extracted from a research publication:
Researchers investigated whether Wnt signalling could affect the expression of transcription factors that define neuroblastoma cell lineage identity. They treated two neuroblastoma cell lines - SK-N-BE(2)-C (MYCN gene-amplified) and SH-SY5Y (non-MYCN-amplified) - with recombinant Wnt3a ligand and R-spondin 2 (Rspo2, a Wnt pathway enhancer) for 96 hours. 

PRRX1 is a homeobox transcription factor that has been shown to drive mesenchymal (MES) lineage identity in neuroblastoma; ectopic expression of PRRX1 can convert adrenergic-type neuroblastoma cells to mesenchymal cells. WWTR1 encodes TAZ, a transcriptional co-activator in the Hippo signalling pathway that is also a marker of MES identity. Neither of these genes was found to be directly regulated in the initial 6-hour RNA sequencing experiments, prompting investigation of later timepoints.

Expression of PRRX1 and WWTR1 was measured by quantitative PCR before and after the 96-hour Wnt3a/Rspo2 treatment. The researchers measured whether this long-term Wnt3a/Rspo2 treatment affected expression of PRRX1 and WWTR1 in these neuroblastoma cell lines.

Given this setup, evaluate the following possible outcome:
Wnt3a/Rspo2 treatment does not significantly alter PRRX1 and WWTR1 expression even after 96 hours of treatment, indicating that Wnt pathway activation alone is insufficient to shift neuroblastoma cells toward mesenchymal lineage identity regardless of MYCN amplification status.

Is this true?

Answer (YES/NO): NO